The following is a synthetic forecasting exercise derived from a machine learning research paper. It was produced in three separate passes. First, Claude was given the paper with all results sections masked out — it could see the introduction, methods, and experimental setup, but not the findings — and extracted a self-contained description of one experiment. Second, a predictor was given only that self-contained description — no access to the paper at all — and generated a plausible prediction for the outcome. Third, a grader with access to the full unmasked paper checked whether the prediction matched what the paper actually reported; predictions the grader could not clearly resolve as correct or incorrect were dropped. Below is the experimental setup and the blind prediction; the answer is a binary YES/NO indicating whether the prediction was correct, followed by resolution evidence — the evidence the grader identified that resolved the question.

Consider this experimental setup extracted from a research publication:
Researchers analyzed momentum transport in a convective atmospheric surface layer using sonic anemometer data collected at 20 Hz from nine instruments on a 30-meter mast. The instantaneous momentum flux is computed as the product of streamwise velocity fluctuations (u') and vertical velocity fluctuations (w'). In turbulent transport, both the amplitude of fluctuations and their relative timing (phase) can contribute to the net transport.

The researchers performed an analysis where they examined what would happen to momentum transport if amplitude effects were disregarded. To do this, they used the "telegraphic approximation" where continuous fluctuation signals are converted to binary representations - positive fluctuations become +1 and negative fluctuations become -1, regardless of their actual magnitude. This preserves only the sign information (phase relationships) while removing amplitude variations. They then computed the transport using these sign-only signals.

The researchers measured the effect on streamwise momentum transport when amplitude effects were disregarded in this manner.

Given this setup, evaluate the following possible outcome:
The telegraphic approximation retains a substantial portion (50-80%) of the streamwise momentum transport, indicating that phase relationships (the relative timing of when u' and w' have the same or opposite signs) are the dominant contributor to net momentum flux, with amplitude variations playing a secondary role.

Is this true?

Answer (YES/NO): NO